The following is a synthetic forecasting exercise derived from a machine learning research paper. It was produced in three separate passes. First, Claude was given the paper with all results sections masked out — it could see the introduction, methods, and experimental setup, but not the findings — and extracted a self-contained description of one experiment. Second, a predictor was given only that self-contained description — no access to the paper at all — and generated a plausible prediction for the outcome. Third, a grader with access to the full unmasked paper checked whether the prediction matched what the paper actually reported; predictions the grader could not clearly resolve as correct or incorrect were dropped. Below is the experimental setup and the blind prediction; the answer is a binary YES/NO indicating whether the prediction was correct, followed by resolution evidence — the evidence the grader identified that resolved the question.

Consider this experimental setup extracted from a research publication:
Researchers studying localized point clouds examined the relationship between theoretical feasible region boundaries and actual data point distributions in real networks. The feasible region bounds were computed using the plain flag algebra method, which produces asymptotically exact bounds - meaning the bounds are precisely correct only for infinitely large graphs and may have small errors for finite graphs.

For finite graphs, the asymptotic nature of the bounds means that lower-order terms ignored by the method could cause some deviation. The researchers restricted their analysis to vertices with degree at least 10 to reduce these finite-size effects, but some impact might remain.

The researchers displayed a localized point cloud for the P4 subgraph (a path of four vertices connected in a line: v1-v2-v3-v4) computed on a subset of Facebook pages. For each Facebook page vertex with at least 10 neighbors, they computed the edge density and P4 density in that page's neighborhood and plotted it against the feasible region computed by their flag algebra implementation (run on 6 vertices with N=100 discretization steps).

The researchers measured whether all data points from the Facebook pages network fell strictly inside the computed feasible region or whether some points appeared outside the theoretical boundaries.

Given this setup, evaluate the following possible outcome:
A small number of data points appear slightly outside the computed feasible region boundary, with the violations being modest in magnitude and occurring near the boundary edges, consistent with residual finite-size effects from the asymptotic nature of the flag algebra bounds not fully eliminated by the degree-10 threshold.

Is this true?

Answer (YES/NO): YES